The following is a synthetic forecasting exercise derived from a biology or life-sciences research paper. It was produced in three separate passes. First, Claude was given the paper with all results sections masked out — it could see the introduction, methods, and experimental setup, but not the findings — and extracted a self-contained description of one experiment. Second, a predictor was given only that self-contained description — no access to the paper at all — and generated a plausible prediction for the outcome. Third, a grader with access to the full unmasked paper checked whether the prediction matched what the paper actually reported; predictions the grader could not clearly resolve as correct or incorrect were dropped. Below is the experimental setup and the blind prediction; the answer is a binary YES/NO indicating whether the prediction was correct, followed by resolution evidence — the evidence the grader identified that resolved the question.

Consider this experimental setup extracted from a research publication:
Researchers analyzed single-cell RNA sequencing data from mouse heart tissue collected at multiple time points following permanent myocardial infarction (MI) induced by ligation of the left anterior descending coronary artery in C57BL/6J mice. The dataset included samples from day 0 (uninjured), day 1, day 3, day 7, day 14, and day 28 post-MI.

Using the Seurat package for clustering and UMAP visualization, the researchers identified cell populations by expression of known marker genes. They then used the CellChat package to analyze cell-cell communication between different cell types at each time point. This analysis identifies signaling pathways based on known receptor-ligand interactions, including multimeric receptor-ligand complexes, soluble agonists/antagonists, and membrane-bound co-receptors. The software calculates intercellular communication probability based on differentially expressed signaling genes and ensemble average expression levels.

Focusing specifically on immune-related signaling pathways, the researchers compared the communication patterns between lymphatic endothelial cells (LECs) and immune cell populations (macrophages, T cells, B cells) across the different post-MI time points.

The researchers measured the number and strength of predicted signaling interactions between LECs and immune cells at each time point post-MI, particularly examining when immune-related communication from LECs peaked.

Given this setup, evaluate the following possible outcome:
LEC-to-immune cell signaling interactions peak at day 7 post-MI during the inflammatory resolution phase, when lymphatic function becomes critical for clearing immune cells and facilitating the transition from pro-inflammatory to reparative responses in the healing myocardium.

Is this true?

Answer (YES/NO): NO